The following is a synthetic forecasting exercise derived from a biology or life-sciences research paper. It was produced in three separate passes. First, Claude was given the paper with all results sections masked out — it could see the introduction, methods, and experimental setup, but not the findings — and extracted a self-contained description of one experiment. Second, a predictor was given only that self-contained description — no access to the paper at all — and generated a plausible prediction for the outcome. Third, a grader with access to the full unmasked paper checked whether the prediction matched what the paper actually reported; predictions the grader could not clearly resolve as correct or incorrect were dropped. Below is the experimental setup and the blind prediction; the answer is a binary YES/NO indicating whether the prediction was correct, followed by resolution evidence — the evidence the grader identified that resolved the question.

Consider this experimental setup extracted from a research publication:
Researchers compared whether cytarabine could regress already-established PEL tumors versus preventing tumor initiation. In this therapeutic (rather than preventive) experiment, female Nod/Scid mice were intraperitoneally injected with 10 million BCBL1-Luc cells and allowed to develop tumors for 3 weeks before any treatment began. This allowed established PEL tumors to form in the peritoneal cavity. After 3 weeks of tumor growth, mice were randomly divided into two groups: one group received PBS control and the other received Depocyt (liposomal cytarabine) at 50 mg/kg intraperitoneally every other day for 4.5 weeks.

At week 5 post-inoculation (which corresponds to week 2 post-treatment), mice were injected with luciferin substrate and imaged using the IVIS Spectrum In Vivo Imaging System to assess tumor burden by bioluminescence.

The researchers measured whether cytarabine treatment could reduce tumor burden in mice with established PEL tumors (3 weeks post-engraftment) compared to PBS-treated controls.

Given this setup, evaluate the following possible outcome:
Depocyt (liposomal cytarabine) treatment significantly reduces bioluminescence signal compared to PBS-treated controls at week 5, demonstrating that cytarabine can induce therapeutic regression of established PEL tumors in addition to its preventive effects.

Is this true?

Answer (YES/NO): YES